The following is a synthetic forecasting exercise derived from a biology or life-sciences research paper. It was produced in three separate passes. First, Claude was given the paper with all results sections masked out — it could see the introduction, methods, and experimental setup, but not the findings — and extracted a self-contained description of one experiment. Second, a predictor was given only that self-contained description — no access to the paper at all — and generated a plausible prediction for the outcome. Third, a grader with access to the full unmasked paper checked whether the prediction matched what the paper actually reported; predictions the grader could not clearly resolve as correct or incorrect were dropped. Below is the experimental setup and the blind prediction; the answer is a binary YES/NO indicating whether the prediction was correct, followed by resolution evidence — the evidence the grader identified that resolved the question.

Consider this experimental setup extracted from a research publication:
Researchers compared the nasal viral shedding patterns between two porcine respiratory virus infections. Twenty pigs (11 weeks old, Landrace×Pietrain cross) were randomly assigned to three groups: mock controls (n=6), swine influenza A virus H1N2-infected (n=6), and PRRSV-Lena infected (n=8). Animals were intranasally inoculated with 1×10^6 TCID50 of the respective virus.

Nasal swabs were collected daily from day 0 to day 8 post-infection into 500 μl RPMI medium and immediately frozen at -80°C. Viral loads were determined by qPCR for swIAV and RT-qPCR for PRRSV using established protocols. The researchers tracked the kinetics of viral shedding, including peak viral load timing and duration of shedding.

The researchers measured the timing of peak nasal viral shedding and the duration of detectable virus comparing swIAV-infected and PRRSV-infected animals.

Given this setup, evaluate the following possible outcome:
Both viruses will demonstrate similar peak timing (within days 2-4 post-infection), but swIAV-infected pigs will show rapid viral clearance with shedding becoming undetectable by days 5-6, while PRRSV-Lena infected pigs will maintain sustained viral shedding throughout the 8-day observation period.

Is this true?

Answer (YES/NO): NO